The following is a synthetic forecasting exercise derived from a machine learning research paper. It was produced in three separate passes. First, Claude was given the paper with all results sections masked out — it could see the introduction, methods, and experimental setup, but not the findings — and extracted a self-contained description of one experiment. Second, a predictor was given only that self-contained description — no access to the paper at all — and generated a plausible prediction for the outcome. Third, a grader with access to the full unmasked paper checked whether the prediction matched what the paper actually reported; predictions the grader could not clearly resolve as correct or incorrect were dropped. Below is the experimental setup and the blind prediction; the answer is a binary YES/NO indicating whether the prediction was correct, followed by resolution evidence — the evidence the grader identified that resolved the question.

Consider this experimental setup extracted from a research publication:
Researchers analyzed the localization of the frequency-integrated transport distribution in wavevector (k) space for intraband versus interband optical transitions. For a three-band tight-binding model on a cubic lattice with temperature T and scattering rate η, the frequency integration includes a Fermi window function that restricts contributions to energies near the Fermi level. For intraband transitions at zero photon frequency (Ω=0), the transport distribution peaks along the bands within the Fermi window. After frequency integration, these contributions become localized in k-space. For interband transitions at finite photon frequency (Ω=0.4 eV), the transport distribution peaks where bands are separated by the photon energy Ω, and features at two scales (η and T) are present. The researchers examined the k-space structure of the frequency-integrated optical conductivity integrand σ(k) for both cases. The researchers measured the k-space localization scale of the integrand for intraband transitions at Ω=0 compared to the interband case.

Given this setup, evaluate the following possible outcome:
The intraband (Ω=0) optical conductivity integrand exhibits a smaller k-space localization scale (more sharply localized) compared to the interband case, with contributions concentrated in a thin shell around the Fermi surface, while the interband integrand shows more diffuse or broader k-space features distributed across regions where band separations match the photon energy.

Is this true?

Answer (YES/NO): NO